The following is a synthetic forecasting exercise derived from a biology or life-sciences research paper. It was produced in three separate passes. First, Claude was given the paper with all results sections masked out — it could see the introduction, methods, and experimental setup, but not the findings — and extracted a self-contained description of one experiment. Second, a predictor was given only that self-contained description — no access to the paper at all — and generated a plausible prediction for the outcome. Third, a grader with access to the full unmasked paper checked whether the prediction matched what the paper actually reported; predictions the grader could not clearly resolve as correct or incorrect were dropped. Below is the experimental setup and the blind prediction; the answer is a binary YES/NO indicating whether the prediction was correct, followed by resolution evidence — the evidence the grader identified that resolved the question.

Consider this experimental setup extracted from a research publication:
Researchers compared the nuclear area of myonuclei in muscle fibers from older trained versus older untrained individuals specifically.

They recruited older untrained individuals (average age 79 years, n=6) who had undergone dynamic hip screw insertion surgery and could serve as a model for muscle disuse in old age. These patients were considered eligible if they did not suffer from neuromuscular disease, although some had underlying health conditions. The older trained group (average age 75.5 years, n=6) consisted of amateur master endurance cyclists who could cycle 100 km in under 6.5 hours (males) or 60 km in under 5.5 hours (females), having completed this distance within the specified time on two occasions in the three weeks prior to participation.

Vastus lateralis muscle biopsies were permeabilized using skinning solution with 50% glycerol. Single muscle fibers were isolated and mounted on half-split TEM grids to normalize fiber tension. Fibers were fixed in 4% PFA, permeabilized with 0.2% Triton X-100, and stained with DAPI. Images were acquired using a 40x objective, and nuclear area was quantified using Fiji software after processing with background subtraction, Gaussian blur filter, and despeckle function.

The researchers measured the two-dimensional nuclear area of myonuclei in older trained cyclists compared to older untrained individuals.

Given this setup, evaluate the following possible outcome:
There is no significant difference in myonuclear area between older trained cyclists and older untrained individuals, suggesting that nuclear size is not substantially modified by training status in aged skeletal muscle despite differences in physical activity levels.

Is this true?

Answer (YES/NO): YES